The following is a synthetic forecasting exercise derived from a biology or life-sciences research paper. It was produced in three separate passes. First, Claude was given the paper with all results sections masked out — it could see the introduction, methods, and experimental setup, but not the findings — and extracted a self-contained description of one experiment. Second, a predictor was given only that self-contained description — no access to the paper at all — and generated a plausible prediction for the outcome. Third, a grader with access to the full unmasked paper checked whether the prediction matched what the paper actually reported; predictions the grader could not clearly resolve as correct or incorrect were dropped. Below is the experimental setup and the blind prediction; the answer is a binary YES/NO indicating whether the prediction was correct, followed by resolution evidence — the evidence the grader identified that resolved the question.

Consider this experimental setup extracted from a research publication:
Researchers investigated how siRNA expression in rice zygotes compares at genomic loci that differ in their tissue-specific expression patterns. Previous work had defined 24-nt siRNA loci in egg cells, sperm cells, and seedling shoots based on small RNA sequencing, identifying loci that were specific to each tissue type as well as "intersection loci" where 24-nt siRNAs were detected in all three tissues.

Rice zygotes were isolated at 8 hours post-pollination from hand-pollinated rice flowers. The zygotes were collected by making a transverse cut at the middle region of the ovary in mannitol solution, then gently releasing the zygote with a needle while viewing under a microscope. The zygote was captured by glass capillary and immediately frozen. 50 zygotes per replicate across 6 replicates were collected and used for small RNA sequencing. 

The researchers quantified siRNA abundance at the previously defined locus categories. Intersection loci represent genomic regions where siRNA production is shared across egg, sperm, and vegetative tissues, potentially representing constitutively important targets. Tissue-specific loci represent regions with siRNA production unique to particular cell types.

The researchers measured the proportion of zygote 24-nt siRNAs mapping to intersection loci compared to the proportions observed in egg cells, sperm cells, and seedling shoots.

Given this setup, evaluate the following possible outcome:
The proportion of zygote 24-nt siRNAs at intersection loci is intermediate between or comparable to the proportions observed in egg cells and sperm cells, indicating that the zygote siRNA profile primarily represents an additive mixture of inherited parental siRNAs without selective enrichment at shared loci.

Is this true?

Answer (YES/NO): NO